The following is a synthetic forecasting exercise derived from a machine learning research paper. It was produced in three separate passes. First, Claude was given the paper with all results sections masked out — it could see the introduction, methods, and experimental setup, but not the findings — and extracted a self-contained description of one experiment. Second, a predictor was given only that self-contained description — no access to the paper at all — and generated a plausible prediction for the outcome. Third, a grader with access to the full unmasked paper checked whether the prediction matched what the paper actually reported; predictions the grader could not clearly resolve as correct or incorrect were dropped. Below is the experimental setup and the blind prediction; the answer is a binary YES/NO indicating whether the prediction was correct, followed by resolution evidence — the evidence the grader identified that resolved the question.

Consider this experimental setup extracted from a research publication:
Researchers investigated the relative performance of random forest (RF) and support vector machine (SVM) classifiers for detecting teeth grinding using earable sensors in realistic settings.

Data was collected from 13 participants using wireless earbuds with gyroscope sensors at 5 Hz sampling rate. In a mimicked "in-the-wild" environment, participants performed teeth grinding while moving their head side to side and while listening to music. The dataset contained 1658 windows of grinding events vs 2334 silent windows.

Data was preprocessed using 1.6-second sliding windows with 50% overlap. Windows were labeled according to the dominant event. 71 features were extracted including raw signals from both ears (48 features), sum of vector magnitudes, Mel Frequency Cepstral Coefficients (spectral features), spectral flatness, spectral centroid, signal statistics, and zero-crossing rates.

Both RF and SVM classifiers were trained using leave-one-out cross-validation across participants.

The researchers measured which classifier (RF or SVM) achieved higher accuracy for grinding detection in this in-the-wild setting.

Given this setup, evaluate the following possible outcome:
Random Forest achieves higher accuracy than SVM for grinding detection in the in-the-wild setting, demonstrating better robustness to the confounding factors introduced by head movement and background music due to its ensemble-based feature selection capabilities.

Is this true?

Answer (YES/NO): NO